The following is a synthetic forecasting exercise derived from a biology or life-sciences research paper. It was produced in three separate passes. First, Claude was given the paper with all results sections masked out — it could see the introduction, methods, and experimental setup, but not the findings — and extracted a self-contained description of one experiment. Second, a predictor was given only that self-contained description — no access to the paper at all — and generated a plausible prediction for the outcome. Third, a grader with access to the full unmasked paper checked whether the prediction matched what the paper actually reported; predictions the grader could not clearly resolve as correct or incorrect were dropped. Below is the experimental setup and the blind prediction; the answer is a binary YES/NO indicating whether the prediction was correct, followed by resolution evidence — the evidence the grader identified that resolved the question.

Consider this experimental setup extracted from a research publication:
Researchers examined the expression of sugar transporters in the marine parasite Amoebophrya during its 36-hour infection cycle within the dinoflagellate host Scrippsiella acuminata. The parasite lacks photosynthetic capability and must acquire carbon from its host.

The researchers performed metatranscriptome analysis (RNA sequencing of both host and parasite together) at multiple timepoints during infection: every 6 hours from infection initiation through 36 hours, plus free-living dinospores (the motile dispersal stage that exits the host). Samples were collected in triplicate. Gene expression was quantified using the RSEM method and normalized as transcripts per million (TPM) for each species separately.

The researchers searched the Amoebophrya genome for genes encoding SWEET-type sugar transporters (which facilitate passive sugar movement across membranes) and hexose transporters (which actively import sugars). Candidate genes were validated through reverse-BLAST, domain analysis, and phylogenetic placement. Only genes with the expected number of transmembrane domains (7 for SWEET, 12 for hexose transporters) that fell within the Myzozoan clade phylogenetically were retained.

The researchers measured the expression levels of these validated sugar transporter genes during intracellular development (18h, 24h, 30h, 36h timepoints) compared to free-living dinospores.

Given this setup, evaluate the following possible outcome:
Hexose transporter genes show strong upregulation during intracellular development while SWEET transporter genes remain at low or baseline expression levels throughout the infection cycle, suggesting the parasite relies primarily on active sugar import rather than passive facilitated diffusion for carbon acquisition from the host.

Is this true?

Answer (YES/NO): NO